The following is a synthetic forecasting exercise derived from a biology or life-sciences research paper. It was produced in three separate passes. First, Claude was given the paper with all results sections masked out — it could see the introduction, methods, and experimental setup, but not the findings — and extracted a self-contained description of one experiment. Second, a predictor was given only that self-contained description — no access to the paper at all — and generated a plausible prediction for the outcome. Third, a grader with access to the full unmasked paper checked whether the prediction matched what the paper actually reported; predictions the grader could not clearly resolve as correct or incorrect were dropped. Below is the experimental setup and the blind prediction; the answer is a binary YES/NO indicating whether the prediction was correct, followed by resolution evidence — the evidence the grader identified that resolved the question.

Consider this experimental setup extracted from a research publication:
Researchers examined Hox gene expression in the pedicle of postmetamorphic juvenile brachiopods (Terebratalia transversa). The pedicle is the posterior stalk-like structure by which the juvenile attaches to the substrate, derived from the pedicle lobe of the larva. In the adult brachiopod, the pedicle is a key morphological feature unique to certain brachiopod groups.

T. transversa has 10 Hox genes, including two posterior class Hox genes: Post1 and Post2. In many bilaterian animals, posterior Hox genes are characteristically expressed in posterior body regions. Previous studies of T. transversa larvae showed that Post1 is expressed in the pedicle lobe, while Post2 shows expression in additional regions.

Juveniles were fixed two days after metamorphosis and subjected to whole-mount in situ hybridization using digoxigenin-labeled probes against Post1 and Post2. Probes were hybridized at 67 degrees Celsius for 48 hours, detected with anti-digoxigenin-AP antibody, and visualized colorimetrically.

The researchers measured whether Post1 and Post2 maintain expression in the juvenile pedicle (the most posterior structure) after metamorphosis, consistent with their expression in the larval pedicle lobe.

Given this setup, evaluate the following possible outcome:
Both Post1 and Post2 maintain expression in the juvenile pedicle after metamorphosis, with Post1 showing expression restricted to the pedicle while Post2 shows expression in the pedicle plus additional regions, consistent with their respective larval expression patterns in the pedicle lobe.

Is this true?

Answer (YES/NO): NO